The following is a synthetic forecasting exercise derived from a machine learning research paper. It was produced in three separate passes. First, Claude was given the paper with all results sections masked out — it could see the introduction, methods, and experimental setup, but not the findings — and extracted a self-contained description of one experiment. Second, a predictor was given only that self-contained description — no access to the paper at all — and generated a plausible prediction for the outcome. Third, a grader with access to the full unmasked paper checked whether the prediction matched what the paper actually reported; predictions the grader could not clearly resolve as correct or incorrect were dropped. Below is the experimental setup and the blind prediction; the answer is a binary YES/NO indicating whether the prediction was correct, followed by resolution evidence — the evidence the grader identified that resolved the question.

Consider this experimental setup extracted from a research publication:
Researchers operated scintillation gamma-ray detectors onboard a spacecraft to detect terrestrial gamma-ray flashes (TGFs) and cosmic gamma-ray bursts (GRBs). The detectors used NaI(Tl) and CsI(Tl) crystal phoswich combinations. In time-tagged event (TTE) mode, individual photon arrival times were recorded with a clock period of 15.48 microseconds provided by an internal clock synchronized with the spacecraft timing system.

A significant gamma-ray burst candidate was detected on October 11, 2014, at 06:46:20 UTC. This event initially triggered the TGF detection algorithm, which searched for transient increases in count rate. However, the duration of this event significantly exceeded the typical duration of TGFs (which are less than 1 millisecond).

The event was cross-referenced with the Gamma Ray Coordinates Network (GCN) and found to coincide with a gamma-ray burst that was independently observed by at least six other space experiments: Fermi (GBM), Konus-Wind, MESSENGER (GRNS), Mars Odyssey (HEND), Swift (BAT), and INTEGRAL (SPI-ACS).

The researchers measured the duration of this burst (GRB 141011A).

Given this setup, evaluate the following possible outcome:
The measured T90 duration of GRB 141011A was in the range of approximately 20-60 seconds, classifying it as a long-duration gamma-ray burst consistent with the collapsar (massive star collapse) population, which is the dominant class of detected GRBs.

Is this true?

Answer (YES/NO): NO